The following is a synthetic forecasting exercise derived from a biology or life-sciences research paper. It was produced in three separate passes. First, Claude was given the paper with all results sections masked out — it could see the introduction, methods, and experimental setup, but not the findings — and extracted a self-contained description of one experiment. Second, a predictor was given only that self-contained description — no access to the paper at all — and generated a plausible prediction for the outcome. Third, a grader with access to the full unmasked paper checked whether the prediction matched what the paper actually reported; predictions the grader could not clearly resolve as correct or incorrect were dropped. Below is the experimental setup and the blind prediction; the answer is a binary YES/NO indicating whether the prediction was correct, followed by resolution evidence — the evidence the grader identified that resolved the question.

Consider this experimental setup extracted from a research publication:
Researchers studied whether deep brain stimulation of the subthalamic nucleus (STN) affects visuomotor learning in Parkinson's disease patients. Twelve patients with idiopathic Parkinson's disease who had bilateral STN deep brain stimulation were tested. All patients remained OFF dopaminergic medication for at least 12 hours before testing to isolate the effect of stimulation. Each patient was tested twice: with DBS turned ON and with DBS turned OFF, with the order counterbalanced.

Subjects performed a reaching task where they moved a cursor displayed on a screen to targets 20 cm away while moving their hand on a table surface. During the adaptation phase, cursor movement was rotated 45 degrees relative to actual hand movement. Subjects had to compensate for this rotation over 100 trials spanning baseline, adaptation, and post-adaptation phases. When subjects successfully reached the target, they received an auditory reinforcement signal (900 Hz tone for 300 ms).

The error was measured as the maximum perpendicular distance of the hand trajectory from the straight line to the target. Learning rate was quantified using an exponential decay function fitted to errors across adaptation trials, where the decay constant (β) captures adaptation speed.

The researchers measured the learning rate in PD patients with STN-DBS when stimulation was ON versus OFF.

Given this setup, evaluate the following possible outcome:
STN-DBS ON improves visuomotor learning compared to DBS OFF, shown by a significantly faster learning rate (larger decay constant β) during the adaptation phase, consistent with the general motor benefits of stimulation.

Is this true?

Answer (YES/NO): YES